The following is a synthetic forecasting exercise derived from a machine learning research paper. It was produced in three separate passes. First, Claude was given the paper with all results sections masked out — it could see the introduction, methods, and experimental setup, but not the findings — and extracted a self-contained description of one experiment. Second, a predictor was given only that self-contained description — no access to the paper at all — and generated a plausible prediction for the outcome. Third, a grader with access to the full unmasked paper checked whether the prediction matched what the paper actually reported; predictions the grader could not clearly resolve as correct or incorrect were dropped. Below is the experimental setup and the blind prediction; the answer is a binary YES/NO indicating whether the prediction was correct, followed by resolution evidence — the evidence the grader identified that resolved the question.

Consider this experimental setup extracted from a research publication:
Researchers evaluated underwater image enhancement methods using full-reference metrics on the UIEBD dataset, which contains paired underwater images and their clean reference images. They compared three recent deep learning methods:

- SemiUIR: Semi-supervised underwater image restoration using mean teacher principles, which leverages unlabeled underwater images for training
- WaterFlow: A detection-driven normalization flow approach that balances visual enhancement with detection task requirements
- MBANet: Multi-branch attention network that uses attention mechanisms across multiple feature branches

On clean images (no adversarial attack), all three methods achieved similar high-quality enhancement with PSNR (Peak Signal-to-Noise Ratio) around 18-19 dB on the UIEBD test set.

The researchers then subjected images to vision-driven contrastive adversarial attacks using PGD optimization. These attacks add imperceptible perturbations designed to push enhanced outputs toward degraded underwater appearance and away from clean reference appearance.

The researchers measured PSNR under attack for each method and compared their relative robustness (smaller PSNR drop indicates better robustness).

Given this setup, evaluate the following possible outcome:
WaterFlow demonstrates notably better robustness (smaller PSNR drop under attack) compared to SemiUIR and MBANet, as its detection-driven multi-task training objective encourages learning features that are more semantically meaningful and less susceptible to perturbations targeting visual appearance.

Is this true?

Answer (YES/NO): NO